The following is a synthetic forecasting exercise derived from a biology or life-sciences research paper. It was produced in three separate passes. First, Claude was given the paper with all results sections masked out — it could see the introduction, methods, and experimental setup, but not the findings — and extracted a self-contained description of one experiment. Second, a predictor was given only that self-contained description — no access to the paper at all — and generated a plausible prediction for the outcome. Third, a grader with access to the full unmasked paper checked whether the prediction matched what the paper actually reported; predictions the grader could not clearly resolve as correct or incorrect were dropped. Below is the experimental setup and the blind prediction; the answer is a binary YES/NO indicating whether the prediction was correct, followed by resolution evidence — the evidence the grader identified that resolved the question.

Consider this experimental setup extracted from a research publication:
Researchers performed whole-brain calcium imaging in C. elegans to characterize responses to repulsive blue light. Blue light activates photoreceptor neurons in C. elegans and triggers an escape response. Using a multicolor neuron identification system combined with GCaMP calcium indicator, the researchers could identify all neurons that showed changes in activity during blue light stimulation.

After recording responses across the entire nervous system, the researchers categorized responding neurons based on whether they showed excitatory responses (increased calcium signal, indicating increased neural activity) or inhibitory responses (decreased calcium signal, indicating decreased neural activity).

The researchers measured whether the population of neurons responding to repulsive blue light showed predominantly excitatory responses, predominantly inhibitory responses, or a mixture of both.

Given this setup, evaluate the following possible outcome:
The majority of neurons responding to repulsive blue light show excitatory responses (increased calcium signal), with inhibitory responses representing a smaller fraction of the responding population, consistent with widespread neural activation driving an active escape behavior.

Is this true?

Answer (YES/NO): NO